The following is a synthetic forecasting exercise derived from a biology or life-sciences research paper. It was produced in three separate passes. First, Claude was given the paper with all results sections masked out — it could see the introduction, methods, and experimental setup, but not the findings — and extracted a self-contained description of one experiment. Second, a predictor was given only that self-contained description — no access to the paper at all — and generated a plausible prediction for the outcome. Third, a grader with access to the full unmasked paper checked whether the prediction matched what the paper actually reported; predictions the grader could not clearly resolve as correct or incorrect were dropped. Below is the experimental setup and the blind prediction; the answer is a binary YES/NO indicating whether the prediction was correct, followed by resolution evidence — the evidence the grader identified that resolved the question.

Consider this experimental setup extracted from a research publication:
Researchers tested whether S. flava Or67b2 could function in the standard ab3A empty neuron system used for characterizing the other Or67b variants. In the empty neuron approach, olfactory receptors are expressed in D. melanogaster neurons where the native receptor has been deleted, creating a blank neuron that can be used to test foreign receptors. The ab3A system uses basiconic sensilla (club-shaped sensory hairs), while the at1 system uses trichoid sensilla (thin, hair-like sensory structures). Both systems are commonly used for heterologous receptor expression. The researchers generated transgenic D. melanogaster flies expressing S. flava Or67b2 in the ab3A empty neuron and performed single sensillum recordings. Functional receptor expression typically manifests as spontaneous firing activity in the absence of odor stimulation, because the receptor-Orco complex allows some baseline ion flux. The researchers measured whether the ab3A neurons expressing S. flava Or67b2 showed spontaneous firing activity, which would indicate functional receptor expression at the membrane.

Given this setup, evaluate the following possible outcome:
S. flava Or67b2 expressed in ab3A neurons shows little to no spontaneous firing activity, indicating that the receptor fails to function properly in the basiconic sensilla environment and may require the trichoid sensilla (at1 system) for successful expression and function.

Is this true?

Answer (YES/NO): YES